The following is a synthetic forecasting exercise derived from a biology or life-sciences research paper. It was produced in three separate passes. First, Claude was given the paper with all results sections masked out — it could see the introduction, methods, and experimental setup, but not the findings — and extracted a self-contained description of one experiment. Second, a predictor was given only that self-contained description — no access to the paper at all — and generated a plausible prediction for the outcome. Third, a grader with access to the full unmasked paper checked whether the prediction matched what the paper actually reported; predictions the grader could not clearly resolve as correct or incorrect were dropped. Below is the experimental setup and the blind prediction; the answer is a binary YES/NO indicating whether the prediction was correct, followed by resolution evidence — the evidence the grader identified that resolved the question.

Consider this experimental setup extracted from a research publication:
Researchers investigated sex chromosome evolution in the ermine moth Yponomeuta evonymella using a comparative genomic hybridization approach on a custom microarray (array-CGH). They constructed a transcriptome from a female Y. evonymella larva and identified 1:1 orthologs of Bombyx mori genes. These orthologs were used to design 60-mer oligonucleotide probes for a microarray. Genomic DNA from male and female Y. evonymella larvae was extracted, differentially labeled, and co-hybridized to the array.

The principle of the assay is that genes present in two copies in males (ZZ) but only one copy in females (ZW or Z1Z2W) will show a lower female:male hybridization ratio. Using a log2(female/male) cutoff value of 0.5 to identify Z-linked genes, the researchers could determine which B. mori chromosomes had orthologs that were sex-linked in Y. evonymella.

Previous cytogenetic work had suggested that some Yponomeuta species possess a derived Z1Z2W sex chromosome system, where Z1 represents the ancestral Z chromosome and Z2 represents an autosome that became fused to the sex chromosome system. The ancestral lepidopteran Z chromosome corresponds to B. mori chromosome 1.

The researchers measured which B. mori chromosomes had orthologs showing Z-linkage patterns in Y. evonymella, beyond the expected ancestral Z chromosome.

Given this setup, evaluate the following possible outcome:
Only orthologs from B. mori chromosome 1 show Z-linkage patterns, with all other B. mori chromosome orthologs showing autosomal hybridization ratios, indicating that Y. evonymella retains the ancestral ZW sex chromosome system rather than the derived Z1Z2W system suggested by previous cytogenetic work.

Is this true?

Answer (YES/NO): NO